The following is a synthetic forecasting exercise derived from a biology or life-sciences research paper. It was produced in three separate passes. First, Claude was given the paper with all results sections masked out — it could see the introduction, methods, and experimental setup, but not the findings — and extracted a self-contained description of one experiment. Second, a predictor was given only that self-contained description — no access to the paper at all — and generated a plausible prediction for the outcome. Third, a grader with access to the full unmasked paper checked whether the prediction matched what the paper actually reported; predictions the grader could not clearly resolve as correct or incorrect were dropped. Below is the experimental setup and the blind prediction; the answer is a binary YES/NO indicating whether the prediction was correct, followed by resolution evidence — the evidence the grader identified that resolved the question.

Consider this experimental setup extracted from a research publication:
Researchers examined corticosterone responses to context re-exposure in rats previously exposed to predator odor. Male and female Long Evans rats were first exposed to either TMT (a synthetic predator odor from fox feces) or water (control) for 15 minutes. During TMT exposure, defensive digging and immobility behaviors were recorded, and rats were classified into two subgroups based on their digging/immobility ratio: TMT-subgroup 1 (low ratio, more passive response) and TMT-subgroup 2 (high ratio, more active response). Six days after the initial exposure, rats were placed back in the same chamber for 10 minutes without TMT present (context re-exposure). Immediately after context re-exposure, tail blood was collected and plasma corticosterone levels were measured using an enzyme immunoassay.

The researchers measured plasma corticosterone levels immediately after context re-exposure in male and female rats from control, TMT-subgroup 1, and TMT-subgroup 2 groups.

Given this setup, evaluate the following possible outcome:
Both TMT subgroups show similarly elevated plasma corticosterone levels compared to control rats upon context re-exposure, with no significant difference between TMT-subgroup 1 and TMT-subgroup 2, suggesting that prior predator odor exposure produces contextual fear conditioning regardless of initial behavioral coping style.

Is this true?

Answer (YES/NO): NO